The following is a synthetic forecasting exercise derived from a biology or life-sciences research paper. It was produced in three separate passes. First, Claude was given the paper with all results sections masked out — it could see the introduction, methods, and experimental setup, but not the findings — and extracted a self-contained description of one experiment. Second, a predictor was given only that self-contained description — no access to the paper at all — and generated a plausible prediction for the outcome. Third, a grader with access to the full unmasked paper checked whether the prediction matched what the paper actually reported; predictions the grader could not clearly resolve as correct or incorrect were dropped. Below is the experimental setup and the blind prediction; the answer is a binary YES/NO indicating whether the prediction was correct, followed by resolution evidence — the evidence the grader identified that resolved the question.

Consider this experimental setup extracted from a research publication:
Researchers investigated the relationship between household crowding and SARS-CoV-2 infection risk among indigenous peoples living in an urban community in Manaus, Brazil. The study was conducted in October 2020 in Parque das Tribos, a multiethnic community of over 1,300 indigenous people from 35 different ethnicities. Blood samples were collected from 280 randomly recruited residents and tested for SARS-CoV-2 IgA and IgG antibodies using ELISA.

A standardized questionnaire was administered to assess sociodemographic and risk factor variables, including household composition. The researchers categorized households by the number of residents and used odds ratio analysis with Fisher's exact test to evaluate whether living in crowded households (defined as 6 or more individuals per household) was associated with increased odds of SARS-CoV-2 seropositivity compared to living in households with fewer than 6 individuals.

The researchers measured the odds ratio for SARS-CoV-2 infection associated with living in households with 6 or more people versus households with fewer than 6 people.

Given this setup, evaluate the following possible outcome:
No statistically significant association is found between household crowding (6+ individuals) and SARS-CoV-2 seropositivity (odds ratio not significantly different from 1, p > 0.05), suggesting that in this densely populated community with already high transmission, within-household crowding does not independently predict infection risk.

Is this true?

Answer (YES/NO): NO